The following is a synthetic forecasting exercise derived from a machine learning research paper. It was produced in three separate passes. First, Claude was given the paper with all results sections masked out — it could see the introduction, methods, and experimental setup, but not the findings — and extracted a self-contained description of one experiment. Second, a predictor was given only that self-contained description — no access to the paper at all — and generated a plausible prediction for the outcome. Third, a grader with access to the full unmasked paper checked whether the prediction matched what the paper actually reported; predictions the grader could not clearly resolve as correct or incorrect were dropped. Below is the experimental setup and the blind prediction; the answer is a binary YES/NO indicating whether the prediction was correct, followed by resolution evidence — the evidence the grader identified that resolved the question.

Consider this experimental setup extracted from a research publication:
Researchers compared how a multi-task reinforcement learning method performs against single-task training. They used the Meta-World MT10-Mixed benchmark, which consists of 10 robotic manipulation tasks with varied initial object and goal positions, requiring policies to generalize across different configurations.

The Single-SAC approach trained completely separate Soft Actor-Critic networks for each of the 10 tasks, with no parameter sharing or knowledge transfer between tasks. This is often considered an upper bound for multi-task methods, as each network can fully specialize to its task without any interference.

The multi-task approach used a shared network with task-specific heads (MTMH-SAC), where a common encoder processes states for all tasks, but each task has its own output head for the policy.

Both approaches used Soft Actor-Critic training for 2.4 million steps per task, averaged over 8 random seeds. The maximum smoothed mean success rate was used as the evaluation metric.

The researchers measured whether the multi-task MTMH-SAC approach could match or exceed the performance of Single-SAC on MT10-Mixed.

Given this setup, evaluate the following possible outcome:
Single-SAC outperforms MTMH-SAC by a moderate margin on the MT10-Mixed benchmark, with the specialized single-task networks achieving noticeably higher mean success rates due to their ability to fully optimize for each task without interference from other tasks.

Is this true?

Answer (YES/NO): YES